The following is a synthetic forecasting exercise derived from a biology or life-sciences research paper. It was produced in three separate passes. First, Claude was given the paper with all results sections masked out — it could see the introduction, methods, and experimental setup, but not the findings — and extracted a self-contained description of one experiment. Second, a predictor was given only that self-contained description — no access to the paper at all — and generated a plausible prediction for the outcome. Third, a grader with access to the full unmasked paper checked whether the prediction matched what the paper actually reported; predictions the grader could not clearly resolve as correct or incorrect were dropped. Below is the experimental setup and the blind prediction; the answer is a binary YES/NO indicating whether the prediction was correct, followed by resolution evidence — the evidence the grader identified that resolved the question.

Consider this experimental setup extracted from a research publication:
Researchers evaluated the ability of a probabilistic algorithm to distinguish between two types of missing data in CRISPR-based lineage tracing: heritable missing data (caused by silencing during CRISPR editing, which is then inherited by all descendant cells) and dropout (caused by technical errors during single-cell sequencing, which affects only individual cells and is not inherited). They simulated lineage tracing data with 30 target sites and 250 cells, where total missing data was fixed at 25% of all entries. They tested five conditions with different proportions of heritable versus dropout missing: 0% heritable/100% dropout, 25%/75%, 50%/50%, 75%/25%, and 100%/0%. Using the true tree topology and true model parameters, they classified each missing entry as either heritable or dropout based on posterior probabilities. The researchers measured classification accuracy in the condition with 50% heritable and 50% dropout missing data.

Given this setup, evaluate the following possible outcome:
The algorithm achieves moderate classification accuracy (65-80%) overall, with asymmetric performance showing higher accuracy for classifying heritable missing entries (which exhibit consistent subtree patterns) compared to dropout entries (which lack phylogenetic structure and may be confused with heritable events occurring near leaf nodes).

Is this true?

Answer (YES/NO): NO